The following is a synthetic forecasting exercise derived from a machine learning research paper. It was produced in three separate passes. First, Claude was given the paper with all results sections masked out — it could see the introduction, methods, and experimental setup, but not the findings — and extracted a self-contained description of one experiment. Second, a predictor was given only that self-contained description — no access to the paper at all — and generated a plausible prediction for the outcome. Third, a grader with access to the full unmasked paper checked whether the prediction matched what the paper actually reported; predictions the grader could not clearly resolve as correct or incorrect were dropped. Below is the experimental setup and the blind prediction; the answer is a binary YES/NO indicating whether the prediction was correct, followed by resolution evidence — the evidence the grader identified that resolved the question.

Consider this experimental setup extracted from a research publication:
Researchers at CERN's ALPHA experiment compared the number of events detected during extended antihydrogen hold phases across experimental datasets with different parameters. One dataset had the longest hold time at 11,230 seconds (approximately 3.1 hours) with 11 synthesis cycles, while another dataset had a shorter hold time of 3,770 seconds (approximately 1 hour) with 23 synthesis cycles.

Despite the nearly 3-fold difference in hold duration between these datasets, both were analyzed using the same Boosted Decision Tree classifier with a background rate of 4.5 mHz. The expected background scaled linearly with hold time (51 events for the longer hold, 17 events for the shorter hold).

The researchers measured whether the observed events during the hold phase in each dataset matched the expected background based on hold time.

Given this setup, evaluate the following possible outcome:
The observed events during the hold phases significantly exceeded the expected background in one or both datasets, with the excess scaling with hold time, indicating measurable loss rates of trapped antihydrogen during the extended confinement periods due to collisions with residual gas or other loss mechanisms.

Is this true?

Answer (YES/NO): NO